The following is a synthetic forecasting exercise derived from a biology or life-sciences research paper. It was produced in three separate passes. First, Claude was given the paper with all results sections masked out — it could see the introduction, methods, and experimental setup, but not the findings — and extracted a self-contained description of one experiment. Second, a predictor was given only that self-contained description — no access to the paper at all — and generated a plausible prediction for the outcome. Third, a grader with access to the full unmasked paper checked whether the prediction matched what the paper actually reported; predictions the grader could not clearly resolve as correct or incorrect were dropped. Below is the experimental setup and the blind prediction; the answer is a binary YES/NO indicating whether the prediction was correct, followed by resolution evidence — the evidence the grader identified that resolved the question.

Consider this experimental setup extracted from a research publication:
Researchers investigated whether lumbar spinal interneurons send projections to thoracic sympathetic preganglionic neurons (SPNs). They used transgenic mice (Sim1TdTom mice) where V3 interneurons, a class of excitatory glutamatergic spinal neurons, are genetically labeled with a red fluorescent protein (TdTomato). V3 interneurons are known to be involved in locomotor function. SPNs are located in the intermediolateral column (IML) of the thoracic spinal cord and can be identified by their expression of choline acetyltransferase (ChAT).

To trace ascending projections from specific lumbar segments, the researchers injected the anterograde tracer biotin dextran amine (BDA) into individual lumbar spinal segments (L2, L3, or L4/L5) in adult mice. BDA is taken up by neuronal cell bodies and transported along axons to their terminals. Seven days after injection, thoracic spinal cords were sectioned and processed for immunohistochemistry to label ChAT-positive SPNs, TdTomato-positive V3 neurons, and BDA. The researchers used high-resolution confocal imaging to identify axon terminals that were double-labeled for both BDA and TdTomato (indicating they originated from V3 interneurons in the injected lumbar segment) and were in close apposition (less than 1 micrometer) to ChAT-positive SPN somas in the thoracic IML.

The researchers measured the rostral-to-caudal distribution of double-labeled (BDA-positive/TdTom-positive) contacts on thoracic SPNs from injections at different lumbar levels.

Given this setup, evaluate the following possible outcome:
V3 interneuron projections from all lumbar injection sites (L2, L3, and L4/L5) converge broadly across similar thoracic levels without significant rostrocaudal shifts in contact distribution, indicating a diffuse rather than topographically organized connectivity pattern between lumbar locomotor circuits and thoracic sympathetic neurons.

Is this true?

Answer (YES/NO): NO